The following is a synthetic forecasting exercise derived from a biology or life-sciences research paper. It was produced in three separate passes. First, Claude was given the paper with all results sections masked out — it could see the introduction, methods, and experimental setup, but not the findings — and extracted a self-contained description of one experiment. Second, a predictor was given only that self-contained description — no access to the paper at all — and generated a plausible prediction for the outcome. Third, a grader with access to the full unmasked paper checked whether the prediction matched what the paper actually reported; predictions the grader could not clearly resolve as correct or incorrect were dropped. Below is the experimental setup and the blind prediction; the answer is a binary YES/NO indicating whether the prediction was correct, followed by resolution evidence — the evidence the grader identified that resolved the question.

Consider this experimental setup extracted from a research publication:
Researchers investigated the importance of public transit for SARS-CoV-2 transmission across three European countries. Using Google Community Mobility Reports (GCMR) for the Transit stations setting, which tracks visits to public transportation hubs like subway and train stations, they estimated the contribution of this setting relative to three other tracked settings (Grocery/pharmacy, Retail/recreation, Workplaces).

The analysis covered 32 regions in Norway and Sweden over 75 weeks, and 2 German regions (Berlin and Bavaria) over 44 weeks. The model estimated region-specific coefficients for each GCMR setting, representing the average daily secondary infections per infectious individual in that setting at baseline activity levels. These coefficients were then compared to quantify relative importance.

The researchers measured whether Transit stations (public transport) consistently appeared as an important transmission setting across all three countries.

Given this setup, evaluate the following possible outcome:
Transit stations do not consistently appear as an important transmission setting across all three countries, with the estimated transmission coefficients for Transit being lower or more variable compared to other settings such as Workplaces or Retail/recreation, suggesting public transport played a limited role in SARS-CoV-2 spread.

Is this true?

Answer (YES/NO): NO